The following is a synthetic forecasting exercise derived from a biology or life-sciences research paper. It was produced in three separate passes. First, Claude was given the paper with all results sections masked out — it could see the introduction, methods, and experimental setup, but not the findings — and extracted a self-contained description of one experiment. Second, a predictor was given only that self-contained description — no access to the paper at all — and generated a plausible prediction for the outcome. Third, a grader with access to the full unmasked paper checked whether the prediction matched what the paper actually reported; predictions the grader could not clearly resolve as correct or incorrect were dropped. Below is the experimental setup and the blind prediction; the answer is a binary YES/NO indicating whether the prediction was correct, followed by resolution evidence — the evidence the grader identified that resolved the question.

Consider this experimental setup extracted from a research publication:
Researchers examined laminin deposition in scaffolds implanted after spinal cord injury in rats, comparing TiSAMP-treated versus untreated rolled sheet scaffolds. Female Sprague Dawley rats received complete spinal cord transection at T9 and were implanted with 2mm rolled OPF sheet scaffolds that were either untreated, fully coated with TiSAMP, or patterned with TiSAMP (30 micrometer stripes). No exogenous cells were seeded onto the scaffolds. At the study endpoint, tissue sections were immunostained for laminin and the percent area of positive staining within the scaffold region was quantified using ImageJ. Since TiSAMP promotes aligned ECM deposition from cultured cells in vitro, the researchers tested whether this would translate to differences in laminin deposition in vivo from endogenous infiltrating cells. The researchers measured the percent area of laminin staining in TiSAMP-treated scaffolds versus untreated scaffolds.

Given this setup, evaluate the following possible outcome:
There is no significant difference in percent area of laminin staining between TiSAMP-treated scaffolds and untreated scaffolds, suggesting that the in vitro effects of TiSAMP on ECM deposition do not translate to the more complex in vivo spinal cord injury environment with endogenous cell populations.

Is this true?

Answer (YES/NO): YES